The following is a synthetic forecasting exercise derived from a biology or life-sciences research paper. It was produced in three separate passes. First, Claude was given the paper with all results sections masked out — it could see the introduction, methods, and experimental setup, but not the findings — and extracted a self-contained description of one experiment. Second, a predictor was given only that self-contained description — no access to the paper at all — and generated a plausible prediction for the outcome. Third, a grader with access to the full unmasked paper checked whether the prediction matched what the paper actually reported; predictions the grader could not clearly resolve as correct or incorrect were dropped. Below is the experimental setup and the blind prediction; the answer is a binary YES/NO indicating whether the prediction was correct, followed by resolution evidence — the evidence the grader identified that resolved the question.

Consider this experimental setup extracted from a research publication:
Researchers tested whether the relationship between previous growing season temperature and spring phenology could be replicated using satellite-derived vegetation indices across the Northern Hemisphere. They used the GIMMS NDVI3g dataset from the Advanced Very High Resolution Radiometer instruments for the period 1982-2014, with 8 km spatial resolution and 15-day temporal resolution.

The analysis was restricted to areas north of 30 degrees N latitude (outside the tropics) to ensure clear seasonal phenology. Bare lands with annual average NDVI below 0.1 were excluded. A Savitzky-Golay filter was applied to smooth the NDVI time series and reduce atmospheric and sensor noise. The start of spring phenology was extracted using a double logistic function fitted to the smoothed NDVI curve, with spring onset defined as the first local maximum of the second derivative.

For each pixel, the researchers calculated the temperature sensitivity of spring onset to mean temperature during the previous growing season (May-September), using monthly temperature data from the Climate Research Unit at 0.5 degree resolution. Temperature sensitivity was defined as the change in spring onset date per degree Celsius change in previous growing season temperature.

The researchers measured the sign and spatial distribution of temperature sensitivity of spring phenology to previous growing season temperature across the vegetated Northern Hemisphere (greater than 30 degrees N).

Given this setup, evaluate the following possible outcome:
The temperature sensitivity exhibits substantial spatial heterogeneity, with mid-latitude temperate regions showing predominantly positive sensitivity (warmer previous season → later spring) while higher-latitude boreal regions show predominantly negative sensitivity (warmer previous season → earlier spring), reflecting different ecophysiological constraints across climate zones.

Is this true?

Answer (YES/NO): NO